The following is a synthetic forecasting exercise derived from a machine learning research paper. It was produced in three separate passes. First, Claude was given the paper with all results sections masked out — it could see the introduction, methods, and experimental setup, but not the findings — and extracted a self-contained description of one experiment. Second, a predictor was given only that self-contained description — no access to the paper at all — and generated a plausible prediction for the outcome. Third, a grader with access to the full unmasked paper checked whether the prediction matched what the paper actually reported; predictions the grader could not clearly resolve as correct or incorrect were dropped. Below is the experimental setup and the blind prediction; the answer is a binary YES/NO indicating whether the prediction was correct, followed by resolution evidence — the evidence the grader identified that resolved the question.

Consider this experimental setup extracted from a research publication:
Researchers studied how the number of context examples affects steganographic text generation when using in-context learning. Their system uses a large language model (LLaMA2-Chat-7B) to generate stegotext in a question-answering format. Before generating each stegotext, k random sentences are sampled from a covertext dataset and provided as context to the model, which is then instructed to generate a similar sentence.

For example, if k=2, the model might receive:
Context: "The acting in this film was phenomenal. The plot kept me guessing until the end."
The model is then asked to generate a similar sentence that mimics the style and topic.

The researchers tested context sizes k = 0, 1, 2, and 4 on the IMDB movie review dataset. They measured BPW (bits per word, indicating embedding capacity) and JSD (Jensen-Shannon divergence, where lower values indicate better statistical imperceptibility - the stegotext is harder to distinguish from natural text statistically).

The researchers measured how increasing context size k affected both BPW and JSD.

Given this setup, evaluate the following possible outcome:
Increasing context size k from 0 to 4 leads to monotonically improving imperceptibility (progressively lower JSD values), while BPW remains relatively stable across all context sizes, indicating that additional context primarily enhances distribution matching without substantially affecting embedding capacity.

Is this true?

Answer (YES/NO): NO